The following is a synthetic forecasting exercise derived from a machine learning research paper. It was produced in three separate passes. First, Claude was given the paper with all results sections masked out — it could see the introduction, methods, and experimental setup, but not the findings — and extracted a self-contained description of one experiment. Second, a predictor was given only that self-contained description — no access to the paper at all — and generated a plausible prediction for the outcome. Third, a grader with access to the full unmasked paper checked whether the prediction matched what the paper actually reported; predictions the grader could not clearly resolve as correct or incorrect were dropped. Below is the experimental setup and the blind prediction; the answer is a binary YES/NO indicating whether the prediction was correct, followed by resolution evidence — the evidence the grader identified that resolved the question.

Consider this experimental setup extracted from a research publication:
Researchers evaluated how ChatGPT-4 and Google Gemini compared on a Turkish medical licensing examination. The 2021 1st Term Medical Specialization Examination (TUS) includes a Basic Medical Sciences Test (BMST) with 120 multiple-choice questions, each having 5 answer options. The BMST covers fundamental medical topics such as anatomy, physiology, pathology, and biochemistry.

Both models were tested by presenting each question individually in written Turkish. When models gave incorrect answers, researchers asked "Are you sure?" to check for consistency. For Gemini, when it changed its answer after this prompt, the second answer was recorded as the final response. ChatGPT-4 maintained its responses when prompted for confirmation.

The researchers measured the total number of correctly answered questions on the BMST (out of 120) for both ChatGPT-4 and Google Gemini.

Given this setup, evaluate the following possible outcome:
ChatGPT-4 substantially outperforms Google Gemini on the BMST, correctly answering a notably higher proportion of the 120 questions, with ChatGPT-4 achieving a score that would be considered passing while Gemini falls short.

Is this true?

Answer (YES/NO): NO